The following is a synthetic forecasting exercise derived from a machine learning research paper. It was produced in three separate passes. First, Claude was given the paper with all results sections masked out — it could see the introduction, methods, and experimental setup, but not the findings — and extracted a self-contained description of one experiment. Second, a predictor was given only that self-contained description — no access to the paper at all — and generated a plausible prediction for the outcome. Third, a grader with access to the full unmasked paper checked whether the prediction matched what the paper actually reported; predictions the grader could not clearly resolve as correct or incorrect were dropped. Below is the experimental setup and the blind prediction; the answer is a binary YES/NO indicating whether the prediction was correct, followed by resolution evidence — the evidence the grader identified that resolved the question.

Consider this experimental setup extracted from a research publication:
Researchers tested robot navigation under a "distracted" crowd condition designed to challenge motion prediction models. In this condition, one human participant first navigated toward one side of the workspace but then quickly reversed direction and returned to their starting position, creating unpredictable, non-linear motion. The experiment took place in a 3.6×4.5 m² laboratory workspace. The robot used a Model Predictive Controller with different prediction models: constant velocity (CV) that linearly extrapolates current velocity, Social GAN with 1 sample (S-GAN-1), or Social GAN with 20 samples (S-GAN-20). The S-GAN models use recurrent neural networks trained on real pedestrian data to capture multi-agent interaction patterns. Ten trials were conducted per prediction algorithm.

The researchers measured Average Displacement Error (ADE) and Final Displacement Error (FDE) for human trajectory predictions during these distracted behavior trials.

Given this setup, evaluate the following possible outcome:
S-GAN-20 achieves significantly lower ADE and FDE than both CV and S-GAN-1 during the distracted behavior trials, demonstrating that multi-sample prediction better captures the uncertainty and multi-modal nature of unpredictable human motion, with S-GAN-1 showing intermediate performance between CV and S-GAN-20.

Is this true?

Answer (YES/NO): NO